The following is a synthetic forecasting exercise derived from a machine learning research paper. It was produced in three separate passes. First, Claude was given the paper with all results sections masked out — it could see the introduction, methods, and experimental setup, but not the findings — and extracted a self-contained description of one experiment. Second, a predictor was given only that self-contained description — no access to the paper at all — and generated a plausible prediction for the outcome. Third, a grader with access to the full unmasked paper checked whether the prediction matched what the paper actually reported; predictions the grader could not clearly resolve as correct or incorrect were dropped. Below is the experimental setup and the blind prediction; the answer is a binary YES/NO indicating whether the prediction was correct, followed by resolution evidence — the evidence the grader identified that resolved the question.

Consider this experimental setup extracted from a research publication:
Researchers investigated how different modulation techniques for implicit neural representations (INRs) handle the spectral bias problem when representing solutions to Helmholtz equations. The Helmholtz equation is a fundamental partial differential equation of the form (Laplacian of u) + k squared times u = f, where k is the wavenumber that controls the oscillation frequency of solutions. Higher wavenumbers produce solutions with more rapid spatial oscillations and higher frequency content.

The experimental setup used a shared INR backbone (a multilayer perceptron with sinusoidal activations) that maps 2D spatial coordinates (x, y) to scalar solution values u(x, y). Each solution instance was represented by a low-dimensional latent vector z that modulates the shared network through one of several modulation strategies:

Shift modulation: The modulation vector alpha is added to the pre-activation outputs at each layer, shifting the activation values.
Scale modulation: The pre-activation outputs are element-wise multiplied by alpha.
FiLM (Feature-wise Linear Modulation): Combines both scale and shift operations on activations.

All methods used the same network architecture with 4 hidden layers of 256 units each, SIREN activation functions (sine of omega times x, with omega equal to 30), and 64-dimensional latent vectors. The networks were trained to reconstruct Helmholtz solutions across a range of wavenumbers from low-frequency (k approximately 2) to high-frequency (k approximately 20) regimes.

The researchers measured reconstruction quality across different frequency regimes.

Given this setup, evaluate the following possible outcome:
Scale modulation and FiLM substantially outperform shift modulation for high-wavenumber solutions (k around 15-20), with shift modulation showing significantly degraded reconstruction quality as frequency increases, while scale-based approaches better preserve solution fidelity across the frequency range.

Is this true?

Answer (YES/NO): NO